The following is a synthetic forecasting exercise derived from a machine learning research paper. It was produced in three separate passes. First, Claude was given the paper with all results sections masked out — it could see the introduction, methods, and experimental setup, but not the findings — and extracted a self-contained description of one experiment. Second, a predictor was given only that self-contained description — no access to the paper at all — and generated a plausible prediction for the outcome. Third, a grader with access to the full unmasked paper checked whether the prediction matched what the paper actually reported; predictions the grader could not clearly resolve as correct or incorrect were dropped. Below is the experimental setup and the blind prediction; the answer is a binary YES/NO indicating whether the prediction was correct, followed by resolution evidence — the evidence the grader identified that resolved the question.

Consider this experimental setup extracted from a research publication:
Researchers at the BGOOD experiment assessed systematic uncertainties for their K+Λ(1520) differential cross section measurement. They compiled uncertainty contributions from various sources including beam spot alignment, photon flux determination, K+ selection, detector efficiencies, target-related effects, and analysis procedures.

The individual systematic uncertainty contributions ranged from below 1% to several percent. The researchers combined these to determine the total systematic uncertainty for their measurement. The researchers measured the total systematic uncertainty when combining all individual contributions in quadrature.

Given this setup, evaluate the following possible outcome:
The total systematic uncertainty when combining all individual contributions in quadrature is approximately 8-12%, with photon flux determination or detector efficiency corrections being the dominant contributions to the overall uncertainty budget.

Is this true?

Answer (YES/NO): NO